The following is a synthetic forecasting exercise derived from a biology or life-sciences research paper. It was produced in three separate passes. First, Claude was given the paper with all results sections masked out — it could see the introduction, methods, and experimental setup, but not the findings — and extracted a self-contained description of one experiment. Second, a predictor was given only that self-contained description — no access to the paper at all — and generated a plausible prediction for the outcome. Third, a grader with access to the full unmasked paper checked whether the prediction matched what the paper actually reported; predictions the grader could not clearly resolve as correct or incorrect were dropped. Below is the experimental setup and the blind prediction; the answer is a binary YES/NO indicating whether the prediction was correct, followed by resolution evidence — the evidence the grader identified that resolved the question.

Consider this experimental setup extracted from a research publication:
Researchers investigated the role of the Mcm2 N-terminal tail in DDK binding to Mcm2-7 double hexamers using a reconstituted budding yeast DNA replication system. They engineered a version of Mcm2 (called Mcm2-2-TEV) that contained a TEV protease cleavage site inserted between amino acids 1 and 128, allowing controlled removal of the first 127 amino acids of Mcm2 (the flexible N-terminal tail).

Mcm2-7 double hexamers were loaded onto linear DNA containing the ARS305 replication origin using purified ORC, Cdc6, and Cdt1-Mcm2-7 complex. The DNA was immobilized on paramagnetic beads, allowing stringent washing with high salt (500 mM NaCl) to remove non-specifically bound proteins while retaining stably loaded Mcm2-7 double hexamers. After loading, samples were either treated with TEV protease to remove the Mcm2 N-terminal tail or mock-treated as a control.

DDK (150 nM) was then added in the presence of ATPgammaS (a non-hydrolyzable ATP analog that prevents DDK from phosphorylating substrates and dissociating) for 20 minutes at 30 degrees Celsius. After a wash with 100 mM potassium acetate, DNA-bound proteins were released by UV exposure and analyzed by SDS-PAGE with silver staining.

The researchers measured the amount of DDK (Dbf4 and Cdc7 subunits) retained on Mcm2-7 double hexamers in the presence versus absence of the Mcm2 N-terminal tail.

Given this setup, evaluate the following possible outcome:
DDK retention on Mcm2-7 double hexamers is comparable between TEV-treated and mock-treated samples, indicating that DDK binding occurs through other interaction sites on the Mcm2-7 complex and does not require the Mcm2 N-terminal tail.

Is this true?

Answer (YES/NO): NO